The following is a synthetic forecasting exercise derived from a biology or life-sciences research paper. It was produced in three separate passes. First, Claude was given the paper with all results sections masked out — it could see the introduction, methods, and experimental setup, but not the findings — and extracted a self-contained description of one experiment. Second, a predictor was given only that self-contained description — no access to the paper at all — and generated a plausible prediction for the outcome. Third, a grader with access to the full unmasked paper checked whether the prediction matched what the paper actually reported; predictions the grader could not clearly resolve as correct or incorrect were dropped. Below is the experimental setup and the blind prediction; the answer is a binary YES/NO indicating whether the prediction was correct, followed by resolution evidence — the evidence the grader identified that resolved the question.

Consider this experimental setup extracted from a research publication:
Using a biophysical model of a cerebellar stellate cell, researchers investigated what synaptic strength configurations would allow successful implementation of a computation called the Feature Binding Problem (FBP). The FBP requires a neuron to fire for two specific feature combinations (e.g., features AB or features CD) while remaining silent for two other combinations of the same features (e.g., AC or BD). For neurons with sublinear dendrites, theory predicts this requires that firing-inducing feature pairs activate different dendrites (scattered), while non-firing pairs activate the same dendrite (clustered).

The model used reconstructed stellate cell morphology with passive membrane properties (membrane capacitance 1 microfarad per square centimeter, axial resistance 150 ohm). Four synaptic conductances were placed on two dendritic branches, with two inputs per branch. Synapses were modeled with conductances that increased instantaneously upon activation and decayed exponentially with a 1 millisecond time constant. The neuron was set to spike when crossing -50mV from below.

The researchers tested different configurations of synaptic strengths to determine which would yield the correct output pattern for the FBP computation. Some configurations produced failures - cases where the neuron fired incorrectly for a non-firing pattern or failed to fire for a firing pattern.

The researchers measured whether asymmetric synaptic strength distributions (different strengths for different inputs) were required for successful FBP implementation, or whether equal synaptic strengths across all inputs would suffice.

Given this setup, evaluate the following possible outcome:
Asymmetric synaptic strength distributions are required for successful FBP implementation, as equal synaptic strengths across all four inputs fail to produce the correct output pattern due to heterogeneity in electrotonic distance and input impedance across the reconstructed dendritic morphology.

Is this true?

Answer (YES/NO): NO